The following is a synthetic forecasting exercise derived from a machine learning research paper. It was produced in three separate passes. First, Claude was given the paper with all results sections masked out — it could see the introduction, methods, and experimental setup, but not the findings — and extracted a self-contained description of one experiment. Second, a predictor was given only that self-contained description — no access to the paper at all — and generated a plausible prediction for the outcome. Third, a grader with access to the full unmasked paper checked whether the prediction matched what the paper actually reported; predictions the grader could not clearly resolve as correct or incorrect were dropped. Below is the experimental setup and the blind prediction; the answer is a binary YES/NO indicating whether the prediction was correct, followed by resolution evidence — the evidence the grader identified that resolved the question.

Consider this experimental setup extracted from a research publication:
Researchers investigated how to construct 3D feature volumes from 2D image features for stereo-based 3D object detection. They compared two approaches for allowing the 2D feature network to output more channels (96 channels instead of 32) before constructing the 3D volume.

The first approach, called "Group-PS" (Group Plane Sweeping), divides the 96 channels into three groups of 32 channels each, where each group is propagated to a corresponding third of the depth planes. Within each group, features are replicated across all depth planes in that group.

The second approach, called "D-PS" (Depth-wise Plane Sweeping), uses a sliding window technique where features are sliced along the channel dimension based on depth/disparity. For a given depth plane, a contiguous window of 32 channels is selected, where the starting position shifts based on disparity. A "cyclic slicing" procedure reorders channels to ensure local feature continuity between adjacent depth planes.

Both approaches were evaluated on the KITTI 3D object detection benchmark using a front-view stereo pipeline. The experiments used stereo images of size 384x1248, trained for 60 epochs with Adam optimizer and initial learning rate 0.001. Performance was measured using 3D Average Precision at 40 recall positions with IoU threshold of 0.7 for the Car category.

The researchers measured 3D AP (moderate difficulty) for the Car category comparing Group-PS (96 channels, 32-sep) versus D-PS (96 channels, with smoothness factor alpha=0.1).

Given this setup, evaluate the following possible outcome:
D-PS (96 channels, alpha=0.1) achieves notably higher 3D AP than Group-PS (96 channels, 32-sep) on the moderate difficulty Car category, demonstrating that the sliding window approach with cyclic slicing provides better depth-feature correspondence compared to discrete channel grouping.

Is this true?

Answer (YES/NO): YES